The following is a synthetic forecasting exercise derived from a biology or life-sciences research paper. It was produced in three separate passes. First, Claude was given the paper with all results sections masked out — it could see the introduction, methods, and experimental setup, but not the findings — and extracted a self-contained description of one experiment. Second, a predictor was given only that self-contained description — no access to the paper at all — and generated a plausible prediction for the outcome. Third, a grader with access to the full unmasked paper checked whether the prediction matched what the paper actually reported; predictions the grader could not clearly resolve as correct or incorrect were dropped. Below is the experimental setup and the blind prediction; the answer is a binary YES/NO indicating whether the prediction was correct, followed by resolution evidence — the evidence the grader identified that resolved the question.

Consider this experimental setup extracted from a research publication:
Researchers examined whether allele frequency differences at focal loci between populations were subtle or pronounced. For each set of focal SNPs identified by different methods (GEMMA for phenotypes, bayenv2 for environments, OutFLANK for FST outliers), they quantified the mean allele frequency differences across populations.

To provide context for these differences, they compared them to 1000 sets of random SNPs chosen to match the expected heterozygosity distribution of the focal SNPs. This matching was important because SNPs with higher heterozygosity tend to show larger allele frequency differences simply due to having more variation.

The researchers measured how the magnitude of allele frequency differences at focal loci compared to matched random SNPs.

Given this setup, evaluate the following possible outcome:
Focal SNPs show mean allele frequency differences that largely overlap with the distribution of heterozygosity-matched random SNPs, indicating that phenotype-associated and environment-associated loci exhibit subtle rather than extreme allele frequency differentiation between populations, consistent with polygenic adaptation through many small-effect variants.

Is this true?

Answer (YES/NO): YES